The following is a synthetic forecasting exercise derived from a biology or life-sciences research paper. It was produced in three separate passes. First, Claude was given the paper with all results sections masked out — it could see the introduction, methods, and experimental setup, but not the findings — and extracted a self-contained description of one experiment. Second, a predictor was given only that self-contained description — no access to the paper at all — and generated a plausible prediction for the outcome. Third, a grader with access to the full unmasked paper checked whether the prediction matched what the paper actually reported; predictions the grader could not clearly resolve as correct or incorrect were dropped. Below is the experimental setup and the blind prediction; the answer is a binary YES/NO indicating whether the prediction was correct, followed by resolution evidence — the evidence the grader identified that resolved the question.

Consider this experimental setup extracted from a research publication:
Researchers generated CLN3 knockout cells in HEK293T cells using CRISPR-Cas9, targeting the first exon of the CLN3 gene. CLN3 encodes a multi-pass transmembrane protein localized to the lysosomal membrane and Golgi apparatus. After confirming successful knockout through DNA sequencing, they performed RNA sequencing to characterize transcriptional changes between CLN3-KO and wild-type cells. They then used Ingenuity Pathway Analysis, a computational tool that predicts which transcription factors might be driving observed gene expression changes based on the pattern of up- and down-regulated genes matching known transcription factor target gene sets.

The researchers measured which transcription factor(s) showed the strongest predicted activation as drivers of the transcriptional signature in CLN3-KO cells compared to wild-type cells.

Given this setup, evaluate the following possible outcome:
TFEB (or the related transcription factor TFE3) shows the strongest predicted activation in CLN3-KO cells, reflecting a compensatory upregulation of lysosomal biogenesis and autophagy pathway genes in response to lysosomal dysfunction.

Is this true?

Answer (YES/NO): NO